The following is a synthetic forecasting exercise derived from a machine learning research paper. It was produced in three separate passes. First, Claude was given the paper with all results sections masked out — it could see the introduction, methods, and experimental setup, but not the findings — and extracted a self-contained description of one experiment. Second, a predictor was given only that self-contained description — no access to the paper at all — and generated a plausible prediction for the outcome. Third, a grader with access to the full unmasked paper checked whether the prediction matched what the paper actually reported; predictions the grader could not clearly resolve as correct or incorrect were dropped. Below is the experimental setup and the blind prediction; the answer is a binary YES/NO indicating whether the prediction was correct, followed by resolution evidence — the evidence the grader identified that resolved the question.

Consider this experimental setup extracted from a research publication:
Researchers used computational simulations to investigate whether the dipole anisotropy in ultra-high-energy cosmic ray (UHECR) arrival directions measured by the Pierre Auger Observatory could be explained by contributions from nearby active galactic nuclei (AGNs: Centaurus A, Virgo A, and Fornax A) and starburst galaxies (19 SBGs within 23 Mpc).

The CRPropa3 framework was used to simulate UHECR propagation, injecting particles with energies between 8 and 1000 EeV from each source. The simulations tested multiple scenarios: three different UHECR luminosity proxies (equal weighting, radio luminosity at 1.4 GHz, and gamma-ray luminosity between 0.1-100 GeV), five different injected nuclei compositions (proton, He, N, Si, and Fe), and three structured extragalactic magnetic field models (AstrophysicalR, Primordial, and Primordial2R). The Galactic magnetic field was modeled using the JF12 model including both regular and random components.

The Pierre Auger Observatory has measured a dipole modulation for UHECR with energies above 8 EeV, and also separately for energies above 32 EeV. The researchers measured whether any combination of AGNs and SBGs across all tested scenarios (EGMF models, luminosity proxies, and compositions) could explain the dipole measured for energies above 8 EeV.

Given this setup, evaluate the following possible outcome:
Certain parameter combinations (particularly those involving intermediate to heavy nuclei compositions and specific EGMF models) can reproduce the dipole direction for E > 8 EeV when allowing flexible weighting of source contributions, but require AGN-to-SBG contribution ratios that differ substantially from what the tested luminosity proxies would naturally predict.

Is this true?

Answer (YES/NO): NO